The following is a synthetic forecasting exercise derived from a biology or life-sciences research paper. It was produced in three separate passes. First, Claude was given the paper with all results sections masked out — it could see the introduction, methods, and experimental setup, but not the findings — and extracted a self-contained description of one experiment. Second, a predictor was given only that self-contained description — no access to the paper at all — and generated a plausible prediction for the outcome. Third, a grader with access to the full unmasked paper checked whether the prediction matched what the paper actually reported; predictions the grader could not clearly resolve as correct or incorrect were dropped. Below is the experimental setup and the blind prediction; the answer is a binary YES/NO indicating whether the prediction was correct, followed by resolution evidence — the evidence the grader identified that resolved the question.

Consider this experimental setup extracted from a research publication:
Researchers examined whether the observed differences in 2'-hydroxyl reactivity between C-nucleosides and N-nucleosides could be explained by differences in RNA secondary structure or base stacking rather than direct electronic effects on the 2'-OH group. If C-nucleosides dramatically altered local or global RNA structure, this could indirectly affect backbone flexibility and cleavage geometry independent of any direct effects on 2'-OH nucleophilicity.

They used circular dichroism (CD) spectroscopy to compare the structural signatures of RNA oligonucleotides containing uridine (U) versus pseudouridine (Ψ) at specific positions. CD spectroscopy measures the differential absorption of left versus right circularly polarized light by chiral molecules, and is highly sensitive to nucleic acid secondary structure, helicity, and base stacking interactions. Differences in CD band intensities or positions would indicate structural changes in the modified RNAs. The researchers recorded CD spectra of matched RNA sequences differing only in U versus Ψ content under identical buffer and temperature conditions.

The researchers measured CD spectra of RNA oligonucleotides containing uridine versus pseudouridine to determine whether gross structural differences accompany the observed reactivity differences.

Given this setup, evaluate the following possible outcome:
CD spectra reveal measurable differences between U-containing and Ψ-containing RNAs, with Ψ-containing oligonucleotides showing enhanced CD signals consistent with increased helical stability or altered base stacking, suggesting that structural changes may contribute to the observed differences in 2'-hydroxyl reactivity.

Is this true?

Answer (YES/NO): NO